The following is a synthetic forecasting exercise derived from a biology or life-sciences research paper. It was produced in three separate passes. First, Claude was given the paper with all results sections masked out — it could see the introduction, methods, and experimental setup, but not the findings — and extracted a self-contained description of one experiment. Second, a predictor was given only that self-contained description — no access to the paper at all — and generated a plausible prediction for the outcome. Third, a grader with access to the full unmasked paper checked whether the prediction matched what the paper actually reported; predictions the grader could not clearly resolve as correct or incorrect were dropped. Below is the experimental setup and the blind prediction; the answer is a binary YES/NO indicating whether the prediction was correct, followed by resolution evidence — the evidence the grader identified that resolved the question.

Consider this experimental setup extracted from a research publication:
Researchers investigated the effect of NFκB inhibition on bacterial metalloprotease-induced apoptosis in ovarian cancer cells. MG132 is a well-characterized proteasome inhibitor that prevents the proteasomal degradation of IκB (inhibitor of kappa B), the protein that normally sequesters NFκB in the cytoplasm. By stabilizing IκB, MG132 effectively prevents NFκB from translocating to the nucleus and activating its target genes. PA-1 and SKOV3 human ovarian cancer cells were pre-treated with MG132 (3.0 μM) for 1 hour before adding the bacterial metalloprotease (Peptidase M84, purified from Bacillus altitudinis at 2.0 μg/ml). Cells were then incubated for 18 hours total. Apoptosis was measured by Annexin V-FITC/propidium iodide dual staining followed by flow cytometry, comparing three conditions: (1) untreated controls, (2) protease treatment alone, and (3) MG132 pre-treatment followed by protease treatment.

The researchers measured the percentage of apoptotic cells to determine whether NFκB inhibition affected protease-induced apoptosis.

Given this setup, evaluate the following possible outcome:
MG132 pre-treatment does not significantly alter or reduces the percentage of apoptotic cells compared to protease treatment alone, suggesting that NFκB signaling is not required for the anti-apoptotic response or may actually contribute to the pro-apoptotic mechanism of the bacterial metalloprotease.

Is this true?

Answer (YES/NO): YES